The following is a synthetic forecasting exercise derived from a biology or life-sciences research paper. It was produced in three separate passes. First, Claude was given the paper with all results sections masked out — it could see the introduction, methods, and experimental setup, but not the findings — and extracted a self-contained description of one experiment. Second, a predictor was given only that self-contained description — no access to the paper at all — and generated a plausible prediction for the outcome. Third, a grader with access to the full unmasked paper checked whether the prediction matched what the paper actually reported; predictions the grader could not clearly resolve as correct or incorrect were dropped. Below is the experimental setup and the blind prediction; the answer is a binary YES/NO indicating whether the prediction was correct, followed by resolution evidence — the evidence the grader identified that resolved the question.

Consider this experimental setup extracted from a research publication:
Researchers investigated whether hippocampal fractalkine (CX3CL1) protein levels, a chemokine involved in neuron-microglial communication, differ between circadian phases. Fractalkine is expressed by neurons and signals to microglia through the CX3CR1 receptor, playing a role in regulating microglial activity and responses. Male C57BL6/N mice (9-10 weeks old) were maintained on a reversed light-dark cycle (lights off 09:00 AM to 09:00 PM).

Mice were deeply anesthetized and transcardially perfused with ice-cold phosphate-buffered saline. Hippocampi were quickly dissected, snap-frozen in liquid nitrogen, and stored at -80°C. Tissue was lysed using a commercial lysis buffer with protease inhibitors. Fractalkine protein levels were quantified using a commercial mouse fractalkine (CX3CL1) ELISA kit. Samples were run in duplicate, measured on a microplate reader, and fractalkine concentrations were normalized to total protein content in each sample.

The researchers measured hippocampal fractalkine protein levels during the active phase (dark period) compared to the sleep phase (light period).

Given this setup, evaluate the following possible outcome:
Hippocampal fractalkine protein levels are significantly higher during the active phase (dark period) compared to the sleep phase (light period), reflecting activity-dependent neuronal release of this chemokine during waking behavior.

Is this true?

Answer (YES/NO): YES